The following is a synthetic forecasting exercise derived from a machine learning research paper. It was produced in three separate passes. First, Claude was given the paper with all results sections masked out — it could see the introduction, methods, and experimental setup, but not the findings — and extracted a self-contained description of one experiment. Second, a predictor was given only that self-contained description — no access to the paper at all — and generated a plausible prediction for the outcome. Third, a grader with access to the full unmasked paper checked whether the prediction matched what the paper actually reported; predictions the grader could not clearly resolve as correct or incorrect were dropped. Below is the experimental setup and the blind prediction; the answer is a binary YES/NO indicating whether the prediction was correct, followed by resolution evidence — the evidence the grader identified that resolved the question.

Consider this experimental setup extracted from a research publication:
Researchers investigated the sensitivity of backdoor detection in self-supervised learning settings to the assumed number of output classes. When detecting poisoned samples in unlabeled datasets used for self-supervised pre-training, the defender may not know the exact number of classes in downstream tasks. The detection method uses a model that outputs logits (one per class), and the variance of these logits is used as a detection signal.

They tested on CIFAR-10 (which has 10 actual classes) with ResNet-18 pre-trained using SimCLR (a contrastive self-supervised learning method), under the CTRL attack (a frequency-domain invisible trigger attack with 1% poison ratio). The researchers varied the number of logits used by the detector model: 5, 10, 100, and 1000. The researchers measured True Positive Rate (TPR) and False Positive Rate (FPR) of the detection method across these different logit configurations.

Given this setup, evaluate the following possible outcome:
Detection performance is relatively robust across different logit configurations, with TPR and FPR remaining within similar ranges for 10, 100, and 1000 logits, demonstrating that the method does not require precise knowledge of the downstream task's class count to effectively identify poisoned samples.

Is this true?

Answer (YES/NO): NO